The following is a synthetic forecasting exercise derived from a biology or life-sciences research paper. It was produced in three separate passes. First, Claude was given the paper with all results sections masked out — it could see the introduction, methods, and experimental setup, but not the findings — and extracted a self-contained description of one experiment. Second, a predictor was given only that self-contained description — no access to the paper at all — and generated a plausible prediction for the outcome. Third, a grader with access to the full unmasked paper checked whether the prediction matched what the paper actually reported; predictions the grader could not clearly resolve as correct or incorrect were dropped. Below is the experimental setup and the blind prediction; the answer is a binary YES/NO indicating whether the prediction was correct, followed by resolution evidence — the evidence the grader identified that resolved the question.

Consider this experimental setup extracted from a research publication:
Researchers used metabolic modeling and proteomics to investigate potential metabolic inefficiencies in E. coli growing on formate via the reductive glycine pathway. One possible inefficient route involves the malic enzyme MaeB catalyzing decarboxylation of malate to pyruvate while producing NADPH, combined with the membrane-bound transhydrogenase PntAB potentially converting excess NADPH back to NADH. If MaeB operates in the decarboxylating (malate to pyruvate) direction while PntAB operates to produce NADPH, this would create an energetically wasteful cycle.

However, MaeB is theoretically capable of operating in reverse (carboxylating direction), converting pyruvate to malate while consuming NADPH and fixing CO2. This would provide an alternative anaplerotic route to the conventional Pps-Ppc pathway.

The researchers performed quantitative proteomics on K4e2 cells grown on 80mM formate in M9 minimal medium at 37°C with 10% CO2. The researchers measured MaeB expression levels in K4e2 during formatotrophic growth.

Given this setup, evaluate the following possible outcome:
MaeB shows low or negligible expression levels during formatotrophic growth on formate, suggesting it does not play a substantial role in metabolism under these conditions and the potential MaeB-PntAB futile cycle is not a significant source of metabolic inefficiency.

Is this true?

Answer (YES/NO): NO